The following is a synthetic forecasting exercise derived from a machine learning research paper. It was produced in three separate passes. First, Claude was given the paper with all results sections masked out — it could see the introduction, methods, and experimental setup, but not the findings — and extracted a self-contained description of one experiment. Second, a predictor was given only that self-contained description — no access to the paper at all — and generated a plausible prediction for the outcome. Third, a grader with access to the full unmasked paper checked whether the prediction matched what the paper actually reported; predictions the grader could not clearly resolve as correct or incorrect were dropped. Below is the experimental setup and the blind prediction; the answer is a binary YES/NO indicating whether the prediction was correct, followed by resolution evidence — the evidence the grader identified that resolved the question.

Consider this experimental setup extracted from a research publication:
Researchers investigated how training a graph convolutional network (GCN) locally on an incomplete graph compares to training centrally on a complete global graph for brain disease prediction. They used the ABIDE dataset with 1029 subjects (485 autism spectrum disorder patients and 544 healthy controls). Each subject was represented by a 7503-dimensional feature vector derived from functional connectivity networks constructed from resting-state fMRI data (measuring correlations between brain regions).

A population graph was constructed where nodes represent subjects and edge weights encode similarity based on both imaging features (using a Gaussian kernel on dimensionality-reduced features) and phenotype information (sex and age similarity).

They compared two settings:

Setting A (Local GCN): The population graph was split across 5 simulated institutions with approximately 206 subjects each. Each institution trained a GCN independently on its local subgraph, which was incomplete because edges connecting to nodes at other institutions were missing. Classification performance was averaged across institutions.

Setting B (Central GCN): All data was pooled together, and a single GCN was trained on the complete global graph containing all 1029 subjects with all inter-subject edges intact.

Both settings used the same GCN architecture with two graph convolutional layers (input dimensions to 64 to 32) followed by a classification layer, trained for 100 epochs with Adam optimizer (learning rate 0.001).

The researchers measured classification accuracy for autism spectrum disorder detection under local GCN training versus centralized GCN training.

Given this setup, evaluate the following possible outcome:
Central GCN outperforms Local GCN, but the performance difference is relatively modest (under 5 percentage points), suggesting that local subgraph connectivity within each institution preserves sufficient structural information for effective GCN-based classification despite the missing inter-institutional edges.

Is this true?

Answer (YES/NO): NO